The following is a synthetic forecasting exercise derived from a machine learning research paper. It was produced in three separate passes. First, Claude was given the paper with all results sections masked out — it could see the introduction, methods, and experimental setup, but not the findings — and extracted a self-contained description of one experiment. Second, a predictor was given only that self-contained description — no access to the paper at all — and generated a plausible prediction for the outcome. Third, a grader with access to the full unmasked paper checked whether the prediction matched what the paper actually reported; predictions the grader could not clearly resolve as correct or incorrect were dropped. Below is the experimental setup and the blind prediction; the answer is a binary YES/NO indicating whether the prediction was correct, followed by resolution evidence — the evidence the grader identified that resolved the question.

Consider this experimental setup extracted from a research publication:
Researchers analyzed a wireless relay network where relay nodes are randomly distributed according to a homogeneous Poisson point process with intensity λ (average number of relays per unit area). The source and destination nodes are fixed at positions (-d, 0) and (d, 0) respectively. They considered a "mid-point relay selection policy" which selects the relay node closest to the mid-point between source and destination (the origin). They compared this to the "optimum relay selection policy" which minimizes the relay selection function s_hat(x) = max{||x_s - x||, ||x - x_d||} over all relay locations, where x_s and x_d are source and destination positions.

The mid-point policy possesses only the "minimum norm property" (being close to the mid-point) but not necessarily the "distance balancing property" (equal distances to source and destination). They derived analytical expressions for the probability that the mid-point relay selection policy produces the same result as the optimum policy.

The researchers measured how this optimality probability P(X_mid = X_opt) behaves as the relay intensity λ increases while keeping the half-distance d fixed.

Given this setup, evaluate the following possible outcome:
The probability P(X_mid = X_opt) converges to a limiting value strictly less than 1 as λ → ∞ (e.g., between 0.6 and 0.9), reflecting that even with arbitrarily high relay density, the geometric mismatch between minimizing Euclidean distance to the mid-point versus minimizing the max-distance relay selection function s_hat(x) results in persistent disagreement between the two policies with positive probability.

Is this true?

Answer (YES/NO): NO